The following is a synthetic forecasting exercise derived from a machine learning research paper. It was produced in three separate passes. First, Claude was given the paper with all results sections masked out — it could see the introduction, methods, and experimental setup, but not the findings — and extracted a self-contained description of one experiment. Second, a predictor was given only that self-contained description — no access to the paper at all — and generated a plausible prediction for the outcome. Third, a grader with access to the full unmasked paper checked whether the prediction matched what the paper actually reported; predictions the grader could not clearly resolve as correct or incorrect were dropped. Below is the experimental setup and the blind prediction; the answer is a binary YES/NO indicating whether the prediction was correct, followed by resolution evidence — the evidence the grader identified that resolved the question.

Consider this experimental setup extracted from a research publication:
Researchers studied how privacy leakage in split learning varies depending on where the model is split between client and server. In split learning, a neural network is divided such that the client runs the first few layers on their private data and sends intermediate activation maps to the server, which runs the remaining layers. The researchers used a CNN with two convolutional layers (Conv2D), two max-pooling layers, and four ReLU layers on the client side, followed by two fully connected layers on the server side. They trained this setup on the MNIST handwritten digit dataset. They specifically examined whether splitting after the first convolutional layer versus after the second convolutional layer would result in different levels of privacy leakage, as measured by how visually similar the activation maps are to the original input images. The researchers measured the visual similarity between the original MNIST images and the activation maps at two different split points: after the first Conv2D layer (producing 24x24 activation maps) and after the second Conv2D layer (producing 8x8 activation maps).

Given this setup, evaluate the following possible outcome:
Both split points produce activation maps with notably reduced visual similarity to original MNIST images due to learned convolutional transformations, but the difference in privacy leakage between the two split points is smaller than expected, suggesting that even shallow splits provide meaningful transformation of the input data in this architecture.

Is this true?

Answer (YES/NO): NO